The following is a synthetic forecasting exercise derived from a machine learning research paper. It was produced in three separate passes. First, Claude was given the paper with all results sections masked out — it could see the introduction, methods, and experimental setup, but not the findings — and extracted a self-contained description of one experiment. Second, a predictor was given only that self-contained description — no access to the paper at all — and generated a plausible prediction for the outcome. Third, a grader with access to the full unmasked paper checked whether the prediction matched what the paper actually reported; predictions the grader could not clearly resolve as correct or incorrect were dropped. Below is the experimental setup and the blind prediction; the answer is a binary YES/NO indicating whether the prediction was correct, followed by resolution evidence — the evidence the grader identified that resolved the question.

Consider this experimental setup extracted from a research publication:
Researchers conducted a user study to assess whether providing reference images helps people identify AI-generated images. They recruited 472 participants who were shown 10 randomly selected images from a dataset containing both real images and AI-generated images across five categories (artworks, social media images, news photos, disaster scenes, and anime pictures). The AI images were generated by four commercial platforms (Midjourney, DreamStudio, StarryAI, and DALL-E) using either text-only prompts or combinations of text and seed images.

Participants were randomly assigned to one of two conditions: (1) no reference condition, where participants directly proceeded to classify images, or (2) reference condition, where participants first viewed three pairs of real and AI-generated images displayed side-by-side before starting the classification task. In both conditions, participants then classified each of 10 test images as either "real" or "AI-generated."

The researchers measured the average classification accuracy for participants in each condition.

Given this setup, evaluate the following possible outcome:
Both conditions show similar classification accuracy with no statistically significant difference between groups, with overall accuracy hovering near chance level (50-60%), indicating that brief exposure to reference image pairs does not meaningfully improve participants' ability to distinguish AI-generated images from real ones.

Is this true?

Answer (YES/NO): NO